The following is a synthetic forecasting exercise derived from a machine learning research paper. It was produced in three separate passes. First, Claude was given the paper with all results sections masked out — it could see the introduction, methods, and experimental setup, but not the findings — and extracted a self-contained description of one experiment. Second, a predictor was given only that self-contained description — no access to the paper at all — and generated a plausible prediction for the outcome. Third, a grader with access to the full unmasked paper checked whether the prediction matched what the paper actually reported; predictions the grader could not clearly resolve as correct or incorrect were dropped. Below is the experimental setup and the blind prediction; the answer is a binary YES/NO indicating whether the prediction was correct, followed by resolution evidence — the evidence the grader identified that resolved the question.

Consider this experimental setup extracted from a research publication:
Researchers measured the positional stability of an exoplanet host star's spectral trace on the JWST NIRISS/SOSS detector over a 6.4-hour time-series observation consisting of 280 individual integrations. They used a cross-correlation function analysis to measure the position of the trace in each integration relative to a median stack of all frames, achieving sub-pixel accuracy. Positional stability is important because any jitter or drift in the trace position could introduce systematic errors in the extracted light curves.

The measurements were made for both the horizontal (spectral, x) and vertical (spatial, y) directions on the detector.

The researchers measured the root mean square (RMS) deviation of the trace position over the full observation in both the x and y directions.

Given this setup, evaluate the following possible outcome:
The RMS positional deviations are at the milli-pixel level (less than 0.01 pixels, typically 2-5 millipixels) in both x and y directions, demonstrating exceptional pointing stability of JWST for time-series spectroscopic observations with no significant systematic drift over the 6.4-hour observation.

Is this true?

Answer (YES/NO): YES